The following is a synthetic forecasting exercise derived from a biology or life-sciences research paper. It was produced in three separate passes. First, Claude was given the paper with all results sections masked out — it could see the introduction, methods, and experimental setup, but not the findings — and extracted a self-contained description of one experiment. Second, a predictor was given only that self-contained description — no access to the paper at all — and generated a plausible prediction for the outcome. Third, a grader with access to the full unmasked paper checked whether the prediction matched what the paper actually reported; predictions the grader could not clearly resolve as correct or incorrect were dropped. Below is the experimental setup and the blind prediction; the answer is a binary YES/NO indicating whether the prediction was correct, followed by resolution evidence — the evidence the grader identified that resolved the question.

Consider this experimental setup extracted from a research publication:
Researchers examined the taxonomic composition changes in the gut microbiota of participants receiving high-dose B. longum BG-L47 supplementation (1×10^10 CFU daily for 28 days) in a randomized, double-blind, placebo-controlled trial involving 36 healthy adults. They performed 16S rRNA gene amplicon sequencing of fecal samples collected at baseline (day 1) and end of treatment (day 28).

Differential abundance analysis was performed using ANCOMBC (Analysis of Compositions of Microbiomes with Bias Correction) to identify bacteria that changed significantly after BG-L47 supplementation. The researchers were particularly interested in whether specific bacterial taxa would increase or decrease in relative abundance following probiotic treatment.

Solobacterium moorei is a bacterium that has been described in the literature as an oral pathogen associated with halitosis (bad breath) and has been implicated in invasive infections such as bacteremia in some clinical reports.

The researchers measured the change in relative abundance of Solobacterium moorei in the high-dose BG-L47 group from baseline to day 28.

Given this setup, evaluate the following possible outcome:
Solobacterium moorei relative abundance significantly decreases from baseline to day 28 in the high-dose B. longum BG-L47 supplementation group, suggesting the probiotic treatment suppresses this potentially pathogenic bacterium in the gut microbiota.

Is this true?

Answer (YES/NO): YES